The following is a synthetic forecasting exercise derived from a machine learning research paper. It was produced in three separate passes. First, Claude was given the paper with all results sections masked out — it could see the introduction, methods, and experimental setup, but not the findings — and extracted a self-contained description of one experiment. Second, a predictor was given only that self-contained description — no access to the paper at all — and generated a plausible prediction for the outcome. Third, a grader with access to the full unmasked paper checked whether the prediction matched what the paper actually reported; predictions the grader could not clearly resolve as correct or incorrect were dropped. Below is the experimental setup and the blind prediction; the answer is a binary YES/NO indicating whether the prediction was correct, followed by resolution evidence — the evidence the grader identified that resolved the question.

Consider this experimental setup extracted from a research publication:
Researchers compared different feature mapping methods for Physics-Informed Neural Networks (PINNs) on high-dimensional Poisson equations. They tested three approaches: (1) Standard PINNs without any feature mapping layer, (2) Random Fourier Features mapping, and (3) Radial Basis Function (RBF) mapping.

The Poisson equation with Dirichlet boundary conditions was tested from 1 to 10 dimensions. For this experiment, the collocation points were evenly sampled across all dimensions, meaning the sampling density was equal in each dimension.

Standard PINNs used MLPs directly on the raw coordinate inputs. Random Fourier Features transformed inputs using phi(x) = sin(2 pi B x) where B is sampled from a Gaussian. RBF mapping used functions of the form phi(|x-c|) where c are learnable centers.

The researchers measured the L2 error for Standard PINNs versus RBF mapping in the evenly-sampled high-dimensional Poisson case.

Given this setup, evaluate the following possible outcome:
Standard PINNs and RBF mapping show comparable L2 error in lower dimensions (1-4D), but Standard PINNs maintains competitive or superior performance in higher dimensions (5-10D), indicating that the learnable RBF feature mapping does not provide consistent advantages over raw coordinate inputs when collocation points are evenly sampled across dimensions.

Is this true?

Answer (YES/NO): YES